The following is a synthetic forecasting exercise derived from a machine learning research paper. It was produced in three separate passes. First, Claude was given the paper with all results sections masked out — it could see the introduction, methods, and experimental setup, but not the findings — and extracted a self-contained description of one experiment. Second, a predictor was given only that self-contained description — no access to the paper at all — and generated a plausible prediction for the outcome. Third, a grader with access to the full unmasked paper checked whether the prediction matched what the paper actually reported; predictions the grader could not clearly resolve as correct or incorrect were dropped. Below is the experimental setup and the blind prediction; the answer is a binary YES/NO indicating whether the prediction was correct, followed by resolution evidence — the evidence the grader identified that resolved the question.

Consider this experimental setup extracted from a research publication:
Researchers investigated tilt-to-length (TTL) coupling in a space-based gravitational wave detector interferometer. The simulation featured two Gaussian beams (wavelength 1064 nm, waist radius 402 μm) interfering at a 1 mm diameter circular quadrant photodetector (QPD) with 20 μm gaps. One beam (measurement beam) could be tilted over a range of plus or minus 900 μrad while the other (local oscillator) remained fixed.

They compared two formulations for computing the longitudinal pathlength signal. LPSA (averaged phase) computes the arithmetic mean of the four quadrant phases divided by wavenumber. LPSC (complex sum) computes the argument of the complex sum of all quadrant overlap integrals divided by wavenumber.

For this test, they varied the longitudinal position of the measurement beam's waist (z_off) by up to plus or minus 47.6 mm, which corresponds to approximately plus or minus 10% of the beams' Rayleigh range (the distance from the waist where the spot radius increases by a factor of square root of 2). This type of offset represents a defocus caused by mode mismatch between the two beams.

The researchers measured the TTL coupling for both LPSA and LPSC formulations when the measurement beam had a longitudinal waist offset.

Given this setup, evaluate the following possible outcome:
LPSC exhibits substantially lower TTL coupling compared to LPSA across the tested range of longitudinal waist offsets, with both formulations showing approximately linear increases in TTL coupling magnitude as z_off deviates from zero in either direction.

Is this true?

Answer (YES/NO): NO